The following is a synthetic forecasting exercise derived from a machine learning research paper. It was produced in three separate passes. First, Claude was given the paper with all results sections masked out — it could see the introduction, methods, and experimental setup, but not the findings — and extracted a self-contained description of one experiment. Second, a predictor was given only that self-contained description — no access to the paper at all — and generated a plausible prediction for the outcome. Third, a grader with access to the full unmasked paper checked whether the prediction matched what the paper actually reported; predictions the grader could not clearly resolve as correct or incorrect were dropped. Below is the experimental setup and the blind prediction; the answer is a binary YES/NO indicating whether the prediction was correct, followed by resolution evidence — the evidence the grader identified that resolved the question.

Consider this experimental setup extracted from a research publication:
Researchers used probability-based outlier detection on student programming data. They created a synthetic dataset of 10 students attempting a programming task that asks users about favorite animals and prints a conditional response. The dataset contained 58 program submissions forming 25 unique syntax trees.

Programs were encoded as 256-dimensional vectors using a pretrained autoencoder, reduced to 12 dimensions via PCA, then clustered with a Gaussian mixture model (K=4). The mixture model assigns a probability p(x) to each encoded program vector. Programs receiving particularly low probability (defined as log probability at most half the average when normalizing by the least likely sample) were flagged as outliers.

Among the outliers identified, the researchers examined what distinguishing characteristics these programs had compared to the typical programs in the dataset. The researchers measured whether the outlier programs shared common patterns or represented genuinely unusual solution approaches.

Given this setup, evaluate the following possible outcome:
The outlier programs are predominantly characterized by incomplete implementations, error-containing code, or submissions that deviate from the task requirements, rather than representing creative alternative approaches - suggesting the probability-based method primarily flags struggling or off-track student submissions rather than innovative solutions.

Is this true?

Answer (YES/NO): NO